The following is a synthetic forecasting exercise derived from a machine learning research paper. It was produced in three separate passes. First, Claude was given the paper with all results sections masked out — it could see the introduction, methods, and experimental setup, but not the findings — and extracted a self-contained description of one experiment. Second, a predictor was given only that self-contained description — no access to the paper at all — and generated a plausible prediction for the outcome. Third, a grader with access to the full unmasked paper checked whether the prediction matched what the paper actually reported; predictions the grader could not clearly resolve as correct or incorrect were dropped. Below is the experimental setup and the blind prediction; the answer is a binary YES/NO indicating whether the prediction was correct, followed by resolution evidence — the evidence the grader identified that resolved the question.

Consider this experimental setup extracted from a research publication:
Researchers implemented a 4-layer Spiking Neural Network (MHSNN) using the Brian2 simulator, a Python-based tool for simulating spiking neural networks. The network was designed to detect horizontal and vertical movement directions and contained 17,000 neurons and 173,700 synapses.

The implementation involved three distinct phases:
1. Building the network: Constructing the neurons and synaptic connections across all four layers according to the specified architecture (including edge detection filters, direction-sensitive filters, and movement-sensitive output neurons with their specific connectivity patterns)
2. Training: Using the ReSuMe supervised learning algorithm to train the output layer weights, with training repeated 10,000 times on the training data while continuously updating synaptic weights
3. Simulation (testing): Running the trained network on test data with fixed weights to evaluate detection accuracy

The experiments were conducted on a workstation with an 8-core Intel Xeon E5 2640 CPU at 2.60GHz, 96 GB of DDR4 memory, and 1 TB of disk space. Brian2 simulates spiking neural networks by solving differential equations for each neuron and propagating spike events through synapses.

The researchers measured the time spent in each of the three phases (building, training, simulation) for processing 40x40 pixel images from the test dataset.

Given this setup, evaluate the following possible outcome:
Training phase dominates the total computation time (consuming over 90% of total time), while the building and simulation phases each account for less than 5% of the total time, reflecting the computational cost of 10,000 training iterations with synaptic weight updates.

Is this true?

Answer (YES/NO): YES